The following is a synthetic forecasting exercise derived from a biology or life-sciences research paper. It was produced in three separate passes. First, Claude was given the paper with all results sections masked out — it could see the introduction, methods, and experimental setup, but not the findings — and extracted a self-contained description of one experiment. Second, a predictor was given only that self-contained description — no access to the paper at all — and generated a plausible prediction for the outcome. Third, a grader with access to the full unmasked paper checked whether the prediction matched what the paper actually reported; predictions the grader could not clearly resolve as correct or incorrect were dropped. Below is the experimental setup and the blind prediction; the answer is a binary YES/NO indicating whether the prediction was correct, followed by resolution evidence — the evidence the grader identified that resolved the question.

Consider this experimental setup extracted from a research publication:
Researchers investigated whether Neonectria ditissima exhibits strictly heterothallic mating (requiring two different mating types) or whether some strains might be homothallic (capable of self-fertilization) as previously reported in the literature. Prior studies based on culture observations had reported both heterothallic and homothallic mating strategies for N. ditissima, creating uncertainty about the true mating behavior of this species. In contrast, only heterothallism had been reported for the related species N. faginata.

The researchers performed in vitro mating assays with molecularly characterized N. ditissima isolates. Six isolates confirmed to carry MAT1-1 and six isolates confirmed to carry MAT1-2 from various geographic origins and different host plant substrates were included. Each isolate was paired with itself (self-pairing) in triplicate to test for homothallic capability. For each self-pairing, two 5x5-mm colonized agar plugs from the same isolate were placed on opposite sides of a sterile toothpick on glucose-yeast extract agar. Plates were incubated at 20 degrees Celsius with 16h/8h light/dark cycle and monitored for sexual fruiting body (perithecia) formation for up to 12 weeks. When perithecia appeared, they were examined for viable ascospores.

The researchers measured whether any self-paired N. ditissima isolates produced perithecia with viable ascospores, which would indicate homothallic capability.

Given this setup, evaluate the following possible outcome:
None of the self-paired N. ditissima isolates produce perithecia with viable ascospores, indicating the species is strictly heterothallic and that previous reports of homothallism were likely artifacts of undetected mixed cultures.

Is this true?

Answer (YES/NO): YES